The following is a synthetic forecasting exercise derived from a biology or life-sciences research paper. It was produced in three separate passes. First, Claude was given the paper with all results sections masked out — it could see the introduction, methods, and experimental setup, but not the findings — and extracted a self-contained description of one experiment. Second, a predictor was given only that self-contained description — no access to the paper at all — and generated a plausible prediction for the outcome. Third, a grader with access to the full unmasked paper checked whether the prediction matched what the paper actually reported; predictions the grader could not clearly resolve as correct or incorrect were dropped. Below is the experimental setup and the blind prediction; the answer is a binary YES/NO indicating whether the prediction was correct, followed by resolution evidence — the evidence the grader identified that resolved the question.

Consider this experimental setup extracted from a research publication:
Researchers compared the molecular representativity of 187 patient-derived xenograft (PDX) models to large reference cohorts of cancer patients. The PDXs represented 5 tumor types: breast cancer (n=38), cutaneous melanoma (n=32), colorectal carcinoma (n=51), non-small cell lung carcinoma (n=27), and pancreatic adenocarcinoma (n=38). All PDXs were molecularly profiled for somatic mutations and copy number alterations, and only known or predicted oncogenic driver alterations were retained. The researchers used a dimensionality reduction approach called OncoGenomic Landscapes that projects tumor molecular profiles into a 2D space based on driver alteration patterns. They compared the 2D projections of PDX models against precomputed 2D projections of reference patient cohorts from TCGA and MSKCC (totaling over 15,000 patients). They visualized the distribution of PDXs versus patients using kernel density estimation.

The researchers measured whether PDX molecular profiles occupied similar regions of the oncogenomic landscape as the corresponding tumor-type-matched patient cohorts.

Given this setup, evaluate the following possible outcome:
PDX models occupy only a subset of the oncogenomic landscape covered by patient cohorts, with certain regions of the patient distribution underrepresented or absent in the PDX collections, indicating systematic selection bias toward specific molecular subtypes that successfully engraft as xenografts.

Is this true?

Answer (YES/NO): NO